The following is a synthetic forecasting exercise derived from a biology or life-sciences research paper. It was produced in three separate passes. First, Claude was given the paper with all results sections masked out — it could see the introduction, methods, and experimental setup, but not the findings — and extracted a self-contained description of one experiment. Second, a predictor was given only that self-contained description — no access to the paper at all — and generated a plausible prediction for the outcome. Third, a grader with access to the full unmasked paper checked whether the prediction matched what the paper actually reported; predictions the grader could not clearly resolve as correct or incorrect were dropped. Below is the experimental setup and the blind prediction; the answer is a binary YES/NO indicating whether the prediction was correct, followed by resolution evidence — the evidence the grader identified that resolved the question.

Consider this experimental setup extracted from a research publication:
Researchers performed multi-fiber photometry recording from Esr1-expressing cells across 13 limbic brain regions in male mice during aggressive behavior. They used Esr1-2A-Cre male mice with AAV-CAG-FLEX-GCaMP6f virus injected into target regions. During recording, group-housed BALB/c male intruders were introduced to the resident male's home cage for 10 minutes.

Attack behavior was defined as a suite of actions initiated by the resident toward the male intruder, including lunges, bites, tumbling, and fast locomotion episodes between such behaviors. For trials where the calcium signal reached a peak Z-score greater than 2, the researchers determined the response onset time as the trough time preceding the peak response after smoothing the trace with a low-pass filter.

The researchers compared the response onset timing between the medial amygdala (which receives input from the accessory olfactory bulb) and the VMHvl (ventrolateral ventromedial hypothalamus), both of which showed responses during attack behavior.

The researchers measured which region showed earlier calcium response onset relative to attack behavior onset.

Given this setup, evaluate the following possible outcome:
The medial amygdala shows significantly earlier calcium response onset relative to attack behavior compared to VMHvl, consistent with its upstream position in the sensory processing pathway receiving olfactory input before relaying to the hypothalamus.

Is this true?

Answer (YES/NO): NO